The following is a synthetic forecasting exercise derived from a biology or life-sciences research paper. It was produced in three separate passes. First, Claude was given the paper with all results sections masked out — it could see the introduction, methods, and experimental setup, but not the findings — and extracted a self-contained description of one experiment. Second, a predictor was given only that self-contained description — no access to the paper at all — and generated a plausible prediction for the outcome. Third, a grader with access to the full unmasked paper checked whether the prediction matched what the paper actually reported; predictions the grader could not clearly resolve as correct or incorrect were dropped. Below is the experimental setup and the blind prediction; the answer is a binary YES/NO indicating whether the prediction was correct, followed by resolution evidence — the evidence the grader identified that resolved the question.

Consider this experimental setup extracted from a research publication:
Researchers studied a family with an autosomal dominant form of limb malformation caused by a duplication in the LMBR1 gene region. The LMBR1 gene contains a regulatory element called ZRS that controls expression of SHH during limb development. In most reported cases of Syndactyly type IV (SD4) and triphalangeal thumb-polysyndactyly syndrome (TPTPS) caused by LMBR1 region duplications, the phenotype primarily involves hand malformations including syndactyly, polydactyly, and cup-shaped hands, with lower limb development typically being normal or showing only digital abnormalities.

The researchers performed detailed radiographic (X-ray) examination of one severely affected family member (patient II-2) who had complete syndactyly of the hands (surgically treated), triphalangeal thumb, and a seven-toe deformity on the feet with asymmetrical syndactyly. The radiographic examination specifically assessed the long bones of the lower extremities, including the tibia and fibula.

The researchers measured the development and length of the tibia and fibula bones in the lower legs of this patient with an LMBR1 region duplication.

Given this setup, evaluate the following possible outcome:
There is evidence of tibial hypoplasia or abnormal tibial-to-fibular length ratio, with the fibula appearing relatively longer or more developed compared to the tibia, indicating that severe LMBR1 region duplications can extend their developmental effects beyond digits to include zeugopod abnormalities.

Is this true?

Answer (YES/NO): NO